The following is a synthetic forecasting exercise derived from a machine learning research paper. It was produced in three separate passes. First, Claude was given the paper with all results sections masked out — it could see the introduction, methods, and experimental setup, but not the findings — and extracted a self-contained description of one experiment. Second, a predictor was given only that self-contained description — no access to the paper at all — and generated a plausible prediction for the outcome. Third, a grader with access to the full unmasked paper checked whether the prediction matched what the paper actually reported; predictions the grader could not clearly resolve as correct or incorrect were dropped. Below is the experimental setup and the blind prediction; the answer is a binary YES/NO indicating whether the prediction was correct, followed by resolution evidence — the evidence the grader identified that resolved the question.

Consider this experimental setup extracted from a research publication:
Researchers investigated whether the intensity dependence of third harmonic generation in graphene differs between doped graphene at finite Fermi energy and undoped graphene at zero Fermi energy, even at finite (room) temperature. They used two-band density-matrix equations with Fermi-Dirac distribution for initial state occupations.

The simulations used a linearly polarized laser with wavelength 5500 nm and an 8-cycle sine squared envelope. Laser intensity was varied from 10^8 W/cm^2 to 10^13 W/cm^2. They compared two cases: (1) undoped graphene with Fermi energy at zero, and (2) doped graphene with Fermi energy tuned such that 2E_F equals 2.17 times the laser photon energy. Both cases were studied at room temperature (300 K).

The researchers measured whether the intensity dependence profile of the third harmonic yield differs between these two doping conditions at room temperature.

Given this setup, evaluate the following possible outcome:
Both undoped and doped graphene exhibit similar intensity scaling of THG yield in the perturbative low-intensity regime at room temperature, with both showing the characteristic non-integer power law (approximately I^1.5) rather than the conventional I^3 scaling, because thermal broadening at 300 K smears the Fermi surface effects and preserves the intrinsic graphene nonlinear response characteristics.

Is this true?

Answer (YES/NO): NO